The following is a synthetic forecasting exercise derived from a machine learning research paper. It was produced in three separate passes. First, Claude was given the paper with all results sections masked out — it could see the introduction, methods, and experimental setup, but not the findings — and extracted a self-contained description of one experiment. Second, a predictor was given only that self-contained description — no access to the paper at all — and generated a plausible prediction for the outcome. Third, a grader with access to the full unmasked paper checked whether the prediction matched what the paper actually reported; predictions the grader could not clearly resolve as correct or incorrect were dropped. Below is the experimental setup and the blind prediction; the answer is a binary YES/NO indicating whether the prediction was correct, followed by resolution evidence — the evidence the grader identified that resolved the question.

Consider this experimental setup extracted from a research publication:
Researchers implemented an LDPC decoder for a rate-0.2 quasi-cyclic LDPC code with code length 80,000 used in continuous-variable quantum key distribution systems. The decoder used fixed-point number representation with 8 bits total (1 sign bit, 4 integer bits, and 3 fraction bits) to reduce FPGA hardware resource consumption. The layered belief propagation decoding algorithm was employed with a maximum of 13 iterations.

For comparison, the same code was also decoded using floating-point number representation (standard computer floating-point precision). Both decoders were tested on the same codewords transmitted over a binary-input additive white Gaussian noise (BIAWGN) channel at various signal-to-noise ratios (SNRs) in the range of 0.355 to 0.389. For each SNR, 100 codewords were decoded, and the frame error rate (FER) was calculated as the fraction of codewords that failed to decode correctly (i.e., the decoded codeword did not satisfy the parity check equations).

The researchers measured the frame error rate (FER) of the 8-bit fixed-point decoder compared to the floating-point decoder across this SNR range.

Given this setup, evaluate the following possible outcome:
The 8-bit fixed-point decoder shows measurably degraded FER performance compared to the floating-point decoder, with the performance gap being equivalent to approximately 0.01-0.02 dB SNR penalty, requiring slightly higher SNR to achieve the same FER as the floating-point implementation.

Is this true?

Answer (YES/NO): NO